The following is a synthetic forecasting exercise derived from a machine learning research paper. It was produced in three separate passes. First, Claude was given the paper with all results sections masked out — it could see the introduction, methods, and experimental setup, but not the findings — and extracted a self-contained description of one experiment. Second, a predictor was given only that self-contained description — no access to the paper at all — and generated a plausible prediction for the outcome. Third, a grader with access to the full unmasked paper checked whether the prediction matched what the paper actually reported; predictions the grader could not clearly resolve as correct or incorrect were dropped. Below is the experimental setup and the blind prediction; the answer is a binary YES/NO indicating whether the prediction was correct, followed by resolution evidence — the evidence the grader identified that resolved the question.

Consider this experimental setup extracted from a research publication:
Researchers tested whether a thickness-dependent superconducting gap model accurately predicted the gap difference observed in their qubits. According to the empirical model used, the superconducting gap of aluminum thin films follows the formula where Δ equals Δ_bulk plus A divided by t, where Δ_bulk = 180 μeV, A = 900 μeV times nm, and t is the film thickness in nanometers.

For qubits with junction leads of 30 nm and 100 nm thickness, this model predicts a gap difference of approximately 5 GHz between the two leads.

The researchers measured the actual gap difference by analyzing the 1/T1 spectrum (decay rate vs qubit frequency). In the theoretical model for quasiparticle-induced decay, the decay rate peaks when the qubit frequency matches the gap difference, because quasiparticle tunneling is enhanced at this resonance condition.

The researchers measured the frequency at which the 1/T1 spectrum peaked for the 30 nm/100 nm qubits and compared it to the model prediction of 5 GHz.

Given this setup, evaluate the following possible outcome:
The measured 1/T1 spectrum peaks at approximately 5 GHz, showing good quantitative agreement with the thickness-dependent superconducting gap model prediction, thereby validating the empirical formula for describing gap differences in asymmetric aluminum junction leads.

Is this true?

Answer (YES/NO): YES